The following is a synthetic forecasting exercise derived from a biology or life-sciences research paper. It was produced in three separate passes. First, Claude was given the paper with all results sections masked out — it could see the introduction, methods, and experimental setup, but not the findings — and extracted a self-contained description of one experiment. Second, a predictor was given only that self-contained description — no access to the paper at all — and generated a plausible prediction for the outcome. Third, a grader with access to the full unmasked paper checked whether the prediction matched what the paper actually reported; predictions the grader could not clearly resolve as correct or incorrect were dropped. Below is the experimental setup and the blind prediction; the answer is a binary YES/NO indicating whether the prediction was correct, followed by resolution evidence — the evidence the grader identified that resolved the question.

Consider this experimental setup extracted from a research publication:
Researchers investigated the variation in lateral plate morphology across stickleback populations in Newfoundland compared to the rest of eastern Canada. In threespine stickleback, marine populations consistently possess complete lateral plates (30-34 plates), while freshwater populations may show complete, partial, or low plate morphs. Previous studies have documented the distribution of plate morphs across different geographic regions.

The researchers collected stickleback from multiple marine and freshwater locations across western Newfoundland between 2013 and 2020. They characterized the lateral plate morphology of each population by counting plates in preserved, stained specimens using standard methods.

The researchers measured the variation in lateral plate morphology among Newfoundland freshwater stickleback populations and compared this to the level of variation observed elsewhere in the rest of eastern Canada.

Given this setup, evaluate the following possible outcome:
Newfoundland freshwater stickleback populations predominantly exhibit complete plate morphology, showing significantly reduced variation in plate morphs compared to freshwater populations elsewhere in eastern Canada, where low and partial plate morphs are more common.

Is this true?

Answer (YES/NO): NO